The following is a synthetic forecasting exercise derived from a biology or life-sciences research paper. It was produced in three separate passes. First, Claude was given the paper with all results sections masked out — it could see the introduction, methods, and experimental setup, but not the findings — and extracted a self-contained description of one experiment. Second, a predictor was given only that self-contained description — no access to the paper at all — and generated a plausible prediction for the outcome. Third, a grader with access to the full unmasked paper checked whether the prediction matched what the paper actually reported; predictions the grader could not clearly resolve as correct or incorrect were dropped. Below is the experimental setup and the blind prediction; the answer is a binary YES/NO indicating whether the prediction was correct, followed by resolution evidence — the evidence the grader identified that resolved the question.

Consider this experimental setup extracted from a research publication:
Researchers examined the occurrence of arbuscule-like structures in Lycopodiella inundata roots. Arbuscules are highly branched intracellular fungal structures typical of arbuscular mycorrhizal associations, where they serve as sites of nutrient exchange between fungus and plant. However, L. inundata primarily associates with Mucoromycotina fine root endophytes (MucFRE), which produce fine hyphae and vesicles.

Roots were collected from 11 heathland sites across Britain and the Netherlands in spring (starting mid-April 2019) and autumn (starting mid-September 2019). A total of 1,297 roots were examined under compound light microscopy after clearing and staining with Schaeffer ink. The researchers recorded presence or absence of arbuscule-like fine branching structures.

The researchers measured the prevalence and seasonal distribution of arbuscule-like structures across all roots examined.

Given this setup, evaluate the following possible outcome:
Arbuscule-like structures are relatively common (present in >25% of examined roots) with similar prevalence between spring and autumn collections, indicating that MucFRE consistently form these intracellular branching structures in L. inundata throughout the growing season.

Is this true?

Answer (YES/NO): NO